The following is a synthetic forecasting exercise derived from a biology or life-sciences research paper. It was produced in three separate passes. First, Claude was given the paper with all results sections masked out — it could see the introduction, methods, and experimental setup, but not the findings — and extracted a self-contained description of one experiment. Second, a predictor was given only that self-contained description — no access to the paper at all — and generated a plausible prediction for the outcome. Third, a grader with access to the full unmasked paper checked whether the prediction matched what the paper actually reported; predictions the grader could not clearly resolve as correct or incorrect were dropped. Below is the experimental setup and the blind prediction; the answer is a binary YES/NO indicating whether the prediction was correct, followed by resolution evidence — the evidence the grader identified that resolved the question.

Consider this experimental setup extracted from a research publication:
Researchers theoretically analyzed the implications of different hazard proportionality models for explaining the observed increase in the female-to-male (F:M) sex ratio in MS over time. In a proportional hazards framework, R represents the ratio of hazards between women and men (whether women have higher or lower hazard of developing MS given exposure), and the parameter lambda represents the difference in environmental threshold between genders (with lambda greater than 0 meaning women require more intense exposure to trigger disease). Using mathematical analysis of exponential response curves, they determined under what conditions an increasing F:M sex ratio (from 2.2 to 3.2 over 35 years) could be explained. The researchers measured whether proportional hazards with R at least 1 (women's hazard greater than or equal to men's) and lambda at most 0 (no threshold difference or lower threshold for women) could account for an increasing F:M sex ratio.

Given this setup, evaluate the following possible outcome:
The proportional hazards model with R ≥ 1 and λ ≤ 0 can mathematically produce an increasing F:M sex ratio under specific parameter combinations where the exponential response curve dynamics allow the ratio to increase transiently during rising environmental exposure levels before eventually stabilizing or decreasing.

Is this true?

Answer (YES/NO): NO